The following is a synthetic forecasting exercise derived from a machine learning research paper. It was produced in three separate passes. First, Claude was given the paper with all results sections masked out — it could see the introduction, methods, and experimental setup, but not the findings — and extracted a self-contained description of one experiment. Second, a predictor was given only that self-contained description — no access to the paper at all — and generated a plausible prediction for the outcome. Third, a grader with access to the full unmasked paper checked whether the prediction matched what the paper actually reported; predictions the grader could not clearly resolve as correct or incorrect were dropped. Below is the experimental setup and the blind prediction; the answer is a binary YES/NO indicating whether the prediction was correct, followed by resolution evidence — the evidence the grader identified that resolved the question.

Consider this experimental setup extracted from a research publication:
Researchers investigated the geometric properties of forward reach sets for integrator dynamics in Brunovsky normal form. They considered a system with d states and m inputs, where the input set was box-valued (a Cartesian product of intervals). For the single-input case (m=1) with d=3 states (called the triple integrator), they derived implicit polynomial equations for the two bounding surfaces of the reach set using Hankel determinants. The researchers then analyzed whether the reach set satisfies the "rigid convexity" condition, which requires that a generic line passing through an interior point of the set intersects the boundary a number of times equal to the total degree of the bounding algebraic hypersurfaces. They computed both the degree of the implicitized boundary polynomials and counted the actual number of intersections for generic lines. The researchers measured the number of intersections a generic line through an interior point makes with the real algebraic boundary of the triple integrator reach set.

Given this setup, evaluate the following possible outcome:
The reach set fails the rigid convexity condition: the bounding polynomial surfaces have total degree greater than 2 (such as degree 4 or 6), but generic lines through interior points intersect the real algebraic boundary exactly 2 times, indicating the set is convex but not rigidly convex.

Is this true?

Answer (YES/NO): NO